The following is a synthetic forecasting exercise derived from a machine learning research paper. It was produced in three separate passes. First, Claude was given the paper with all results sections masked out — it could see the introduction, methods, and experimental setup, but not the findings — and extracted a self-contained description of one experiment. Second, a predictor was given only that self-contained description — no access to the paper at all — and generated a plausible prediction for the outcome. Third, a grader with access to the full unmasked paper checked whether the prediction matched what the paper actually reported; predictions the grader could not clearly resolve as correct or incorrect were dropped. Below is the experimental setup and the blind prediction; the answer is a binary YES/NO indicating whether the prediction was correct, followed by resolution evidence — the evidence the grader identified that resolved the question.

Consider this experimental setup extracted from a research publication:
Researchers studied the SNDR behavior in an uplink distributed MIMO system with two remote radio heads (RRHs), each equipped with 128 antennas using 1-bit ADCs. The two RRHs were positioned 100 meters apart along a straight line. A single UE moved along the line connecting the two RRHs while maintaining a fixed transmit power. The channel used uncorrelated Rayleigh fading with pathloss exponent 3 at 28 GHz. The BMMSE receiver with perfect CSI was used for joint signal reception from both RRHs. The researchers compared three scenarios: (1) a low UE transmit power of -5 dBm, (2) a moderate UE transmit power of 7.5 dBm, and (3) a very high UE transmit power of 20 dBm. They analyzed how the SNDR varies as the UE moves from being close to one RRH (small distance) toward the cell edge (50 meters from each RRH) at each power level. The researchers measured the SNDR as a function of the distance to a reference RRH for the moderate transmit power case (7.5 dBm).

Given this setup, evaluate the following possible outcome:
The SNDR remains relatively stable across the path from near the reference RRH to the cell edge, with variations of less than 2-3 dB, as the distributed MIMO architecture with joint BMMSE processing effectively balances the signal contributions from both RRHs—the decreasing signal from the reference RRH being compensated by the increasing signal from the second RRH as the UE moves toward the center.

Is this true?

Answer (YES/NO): NO